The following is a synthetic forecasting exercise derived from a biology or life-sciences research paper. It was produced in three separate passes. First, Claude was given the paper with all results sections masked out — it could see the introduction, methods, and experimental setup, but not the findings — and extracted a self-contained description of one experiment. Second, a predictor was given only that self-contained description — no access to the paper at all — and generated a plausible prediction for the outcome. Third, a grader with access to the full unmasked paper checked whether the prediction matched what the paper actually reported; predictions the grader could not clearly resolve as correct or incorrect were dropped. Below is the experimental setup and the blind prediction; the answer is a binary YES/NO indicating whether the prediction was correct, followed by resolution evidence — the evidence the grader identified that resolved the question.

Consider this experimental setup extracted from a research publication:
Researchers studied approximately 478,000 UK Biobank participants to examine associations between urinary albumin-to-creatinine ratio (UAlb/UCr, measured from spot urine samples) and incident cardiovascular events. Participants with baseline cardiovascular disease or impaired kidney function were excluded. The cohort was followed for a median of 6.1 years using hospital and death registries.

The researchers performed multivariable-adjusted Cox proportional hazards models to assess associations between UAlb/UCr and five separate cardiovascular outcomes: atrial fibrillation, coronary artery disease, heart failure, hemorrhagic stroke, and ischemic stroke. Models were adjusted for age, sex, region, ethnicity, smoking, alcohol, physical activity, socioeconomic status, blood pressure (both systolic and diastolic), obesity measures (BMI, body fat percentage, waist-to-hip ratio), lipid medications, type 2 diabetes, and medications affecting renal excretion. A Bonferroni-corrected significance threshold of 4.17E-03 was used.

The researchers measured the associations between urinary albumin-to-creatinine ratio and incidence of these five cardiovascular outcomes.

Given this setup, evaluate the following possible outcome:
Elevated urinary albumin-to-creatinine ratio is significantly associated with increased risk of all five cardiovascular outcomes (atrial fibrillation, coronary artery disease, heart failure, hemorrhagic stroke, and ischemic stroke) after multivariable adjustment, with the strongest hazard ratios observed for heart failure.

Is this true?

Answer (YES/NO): NO